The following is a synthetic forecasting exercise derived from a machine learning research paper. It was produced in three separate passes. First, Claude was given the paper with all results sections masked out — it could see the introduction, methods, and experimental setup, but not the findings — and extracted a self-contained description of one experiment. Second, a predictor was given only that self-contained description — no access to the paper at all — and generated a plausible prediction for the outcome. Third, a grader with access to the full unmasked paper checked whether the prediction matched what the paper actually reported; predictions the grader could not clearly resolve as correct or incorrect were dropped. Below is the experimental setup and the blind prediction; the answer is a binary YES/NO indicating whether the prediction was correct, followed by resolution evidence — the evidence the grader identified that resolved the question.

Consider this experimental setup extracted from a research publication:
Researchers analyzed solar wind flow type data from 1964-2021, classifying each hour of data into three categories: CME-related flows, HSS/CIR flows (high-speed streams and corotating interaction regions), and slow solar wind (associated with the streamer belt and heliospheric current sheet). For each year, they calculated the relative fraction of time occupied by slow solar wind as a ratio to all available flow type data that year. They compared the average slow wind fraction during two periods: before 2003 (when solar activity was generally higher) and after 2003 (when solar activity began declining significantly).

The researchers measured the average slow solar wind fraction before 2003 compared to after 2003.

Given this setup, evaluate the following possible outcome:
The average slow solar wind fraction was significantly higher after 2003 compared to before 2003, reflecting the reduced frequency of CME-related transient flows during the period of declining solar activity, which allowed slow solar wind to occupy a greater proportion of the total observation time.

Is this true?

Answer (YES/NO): NO